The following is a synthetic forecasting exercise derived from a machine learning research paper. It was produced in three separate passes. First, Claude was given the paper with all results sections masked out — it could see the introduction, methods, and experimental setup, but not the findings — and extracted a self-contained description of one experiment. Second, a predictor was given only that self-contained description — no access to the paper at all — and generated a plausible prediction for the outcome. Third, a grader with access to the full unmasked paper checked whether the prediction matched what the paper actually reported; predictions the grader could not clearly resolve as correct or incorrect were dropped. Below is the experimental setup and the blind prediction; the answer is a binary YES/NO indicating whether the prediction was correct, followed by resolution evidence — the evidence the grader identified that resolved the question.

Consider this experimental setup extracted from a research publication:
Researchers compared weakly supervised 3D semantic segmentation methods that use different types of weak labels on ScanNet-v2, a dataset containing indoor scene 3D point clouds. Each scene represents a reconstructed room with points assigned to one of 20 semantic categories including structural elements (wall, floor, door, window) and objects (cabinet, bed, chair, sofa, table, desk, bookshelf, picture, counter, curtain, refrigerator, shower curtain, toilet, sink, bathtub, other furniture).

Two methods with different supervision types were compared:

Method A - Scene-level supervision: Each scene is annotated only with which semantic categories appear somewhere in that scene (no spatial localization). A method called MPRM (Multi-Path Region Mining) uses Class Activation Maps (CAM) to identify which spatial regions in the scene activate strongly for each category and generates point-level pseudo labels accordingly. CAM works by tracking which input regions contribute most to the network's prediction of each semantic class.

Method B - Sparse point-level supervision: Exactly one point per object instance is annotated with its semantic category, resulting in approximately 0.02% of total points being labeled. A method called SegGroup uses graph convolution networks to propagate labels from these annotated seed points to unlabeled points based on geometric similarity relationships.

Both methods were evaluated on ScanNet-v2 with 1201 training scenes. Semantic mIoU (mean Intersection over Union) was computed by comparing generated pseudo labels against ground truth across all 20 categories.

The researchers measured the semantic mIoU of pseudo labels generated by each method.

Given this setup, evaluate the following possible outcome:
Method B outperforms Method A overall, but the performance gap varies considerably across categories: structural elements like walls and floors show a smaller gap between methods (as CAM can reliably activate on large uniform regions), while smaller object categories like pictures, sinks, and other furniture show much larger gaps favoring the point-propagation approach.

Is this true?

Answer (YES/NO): YES